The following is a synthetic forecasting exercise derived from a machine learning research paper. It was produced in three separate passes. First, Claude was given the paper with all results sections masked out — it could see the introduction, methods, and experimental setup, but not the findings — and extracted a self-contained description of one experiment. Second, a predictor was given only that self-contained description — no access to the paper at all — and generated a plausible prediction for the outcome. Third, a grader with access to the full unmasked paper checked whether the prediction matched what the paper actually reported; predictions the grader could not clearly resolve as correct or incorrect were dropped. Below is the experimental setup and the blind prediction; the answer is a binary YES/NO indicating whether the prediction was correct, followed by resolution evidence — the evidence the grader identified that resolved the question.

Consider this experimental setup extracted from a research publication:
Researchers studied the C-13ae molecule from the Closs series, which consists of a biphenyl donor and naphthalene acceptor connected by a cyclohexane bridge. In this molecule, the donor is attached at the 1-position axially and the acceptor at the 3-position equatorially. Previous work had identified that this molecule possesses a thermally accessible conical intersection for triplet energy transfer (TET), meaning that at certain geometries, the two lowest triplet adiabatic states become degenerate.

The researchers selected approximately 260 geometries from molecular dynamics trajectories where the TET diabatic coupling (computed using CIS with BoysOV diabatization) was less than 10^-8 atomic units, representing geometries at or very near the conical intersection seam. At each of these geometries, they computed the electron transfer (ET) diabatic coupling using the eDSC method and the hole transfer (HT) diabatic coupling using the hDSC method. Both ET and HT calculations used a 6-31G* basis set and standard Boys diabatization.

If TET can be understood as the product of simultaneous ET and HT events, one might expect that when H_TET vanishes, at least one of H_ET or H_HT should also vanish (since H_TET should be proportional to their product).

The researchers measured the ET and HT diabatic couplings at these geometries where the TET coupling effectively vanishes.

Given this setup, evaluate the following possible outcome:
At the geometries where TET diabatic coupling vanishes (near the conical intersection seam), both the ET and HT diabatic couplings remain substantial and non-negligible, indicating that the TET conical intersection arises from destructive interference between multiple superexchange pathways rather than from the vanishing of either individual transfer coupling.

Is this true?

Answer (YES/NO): YES